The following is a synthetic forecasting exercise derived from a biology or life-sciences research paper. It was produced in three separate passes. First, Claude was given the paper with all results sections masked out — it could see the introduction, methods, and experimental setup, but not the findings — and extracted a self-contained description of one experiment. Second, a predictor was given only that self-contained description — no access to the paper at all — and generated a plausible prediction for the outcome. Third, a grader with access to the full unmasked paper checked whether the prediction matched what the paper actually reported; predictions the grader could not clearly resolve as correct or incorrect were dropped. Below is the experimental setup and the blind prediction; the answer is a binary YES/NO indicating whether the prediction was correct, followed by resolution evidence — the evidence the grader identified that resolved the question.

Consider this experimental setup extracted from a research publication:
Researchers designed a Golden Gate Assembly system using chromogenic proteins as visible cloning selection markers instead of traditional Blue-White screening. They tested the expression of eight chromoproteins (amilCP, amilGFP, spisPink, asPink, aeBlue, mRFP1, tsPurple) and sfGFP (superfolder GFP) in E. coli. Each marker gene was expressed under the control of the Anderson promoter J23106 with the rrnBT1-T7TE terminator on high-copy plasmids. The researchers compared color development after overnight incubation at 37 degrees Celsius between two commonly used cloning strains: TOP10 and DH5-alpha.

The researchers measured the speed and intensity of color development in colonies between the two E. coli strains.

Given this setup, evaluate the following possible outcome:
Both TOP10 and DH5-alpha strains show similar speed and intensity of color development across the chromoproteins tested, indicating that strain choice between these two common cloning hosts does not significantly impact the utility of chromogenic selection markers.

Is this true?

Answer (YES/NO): NO